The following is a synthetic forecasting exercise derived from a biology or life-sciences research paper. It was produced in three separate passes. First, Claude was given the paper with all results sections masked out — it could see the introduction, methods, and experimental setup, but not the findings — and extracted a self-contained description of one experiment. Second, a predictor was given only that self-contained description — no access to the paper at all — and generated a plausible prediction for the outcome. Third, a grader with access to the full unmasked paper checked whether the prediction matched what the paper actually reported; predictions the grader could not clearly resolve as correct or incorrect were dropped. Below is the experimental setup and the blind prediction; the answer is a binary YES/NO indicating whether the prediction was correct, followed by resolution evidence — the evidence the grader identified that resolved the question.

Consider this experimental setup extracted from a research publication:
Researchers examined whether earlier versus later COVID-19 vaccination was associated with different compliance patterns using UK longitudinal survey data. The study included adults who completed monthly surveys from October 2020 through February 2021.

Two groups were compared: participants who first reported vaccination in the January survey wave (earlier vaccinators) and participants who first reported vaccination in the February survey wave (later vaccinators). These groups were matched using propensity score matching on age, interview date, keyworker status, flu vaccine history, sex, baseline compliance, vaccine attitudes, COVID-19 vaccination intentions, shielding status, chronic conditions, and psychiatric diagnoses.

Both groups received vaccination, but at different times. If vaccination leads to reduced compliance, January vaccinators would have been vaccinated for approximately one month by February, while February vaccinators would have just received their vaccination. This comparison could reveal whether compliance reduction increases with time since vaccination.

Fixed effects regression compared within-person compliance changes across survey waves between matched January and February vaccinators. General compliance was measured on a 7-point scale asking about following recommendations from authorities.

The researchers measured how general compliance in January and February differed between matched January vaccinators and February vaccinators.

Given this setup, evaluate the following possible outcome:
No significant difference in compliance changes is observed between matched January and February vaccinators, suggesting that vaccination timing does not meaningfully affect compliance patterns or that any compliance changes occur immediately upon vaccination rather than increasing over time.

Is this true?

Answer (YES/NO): YES